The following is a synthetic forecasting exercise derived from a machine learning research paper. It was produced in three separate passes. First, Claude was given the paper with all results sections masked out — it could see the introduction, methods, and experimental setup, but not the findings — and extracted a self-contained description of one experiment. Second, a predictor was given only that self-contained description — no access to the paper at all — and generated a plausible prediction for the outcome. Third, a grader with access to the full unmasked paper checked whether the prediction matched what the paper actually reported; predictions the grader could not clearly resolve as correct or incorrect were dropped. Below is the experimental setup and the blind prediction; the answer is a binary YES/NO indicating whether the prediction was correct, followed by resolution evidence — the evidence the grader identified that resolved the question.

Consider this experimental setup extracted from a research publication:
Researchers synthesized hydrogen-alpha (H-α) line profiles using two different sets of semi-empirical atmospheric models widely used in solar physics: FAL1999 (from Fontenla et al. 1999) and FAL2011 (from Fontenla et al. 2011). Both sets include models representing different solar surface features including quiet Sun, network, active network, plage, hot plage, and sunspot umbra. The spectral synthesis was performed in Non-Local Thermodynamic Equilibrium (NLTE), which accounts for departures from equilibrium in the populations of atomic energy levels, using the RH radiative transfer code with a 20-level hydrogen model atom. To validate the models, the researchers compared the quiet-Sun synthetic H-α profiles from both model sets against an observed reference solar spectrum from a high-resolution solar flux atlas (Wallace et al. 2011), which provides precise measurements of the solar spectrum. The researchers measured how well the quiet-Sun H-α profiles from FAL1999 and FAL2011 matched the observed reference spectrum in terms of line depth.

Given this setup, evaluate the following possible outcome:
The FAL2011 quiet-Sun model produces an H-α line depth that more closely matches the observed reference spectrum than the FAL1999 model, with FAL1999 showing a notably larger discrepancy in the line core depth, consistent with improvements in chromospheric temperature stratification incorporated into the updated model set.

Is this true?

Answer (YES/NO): YES